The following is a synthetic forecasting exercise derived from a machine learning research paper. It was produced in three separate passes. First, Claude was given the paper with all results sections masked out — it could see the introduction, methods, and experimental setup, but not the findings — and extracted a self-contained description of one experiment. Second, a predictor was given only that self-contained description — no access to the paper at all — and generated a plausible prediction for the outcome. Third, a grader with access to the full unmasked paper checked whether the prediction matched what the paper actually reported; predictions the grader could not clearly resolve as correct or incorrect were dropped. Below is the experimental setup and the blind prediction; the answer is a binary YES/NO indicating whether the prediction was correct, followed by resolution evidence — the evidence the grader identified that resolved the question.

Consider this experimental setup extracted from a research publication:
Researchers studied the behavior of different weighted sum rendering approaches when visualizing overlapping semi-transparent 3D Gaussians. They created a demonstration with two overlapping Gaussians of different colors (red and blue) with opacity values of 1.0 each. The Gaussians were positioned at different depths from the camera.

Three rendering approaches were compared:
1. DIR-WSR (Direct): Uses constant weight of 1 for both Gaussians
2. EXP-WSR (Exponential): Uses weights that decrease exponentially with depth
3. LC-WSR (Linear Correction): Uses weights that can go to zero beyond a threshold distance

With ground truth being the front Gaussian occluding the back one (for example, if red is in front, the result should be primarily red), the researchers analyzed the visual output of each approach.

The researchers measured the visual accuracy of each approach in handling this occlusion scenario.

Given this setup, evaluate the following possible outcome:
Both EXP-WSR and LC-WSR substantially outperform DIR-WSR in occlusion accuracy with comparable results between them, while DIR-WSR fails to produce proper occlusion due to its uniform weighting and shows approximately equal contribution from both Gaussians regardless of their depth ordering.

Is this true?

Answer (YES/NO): NO